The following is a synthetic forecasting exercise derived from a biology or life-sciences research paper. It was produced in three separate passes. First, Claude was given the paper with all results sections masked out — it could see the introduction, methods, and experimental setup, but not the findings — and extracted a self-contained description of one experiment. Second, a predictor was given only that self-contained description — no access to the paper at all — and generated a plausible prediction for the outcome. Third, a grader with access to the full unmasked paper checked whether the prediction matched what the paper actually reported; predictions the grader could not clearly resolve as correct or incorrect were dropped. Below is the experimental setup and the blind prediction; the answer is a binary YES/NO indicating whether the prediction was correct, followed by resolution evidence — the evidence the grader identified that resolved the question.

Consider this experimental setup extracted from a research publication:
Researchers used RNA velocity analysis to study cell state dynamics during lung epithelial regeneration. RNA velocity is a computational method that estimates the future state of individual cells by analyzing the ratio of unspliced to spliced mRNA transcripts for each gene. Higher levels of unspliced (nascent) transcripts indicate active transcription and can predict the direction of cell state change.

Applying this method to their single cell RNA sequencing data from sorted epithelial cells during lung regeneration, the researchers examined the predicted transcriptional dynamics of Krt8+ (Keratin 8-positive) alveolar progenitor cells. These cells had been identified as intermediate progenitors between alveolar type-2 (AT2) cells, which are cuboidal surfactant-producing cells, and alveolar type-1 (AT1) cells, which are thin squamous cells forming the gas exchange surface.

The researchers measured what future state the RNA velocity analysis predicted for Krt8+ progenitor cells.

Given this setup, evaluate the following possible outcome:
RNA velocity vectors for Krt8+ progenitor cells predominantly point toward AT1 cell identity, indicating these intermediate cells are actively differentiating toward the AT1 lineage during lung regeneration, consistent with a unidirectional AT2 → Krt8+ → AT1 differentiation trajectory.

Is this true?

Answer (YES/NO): YES